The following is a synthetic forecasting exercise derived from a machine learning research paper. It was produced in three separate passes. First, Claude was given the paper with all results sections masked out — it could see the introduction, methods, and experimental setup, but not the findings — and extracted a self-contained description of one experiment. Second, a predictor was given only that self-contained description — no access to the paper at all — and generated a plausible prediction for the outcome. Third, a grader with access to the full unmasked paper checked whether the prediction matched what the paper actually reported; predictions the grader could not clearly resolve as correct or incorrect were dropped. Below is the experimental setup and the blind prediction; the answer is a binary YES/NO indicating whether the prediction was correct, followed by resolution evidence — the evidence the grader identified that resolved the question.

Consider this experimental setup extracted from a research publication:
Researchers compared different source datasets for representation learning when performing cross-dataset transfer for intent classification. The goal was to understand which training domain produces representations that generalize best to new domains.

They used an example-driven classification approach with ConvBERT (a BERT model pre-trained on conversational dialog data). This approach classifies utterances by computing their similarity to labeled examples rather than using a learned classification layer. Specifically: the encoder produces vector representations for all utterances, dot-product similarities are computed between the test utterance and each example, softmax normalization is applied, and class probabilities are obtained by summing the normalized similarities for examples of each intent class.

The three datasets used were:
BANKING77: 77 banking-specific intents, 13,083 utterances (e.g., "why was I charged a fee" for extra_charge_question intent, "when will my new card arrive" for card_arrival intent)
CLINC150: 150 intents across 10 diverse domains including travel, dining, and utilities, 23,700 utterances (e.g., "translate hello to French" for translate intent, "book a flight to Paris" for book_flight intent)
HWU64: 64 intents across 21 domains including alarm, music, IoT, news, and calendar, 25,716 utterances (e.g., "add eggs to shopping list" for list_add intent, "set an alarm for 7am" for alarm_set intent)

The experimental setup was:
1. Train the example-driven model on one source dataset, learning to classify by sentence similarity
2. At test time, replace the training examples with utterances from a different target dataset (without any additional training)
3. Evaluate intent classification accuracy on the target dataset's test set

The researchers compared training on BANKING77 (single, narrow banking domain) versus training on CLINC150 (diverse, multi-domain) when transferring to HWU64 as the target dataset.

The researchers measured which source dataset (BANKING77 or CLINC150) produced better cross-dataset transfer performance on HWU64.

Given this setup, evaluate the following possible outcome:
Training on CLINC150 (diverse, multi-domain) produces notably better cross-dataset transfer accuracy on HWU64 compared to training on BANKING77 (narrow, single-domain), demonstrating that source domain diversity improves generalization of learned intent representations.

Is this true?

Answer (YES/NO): YES